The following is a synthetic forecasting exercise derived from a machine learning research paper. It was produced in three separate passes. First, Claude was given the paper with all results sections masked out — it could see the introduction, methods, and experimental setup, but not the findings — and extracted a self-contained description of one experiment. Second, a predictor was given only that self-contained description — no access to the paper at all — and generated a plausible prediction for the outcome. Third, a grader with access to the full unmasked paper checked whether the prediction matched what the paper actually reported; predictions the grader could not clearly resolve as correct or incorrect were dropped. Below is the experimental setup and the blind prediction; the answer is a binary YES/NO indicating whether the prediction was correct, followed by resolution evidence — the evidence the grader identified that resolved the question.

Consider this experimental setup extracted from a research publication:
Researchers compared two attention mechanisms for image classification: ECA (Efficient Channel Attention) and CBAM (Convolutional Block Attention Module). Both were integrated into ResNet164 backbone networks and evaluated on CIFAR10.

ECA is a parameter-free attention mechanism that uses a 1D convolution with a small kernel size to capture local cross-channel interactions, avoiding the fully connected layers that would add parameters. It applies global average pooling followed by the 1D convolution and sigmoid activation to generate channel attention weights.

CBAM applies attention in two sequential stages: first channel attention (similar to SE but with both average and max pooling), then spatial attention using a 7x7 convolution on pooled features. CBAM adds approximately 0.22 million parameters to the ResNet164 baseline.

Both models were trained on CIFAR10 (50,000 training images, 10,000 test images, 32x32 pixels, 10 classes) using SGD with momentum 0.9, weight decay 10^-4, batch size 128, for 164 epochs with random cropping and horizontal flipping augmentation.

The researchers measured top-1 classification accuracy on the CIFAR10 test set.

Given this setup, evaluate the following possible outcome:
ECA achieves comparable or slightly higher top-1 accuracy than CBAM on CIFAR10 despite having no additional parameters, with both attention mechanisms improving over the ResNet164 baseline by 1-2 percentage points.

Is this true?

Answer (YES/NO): NO